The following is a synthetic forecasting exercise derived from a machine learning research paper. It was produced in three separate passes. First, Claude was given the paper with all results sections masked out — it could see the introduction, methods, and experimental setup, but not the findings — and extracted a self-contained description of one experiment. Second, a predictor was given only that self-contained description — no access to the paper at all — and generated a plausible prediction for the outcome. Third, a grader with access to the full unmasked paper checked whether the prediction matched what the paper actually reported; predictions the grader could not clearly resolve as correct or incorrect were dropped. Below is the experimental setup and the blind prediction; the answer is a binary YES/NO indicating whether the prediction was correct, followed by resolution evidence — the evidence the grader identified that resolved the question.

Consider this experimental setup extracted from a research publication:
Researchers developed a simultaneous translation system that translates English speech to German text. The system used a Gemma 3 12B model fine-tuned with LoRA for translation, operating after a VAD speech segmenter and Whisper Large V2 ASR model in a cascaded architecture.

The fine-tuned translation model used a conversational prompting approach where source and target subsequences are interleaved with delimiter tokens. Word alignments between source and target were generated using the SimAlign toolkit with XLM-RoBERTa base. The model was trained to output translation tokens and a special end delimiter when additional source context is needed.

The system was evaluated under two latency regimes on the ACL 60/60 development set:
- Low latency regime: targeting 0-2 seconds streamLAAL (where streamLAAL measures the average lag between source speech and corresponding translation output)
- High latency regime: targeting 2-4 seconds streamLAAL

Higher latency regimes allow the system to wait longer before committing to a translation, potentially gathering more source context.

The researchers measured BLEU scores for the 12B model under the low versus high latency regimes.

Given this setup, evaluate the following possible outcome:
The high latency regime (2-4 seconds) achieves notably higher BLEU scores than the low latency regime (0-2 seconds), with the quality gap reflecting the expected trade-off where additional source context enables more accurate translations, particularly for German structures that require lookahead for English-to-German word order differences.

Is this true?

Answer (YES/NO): YES